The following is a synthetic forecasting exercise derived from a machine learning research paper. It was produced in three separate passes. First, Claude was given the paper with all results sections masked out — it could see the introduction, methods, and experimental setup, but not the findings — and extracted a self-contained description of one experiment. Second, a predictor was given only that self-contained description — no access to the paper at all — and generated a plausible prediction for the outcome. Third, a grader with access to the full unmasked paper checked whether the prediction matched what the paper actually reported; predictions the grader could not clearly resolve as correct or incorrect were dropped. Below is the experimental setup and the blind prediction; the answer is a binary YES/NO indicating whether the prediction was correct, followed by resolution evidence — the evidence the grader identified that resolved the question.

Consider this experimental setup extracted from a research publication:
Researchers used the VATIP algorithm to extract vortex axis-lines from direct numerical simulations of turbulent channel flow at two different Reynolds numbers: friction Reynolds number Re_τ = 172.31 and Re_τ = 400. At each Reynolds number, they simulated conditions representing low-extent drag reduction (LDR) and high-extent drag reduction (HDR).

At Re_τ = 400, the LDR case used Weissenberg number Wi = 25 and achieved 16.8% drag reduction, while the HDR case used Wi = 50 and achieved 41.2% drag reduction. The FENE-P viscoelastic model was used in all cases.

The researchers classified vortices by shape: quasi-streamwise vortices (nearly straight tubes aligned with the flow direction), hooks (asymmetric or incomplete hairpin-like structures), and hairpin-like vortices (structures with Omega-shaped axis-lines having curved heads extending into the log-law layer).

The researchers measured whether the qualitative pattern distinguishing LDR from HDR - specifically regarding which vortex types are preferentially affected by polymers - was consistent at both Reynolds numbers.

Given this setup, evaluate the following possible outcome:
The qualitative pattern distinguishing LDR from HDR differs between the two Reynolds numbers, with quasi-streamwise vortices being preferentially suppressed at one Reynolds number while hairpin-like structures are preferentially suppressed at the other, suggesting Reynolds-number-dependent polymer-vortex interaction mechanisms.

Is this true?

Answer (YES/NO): NO